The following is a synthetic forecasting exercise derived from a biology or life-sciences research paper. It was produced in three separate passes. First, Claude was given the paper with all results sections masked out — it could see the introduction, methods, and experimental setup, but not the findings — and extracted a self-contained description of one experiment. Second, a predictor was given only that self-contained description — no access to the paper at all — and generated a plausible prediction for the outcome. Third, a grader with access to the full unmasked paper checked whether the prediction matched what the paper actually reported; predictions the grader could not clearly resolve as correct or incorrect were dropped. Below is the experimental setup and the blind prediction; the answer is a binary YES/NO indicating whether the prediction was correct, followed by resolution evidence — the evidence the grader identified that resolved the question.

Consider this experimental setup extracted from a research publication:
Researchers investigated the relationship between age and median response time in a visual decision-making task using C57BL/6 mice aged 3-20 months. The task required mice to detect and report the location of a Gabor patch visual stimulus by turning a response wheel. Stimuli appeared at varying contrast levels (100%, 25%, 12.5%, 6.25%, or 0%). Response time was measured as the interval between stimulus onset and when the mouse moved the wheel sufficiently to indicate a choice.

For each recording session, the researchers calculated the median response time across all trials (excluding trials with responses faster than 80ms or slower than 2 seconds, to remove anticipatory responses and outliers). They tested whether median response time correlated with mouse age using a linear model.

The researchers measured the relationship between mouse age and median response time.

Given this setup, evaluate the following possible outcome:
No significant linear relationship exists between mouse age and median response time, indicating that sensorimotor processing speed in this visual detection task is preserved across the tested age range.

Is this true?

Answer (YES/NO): YES